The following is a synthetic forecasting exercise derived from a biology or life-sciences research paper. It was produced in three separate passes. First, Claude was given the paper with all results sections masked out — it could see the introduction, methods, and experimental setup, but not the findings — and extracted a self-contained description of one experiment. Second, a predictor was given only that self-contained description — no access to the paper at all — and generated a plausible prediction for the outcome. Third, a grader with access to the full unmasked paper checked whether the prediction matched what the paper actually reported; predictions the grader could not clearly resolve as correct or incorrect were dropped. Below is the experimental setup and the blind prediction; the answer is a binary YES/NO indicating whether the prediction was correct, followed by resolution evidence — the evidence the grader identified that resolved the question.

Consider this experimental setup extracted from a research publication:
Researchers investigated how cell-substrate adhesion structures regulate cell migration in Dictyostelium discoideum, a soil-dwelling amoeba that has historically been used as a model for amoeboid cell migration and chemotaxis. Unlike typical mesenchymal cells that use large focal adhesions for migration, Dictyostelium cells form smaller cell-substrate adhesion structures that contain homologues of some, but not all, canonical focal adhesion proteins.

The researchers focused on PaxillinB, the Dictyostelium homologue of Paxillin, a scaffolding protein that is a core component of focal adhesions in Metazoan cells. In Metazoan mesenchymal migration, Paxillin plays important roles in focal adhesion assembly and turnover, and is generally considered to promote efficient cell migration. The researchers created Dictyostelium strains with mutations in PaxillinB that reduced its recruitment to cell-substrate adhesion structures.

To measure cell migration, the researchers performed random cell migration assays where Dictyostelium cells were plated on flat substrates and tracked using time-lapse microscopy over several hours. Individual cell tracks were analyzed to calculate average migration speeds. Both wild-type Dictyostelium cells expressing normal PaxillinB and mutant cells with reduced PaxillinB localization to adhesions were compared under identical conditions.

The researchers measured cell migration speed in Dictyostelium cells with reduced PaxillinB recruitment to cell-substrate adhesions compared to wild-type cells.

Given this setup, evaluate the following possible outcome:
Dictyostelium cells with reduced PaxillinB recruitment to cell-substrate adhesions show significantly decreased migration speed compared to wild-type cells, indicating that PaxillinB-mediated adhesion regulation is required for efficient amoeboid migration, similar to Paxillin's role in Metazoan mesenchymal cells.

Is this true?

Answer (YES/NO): NO